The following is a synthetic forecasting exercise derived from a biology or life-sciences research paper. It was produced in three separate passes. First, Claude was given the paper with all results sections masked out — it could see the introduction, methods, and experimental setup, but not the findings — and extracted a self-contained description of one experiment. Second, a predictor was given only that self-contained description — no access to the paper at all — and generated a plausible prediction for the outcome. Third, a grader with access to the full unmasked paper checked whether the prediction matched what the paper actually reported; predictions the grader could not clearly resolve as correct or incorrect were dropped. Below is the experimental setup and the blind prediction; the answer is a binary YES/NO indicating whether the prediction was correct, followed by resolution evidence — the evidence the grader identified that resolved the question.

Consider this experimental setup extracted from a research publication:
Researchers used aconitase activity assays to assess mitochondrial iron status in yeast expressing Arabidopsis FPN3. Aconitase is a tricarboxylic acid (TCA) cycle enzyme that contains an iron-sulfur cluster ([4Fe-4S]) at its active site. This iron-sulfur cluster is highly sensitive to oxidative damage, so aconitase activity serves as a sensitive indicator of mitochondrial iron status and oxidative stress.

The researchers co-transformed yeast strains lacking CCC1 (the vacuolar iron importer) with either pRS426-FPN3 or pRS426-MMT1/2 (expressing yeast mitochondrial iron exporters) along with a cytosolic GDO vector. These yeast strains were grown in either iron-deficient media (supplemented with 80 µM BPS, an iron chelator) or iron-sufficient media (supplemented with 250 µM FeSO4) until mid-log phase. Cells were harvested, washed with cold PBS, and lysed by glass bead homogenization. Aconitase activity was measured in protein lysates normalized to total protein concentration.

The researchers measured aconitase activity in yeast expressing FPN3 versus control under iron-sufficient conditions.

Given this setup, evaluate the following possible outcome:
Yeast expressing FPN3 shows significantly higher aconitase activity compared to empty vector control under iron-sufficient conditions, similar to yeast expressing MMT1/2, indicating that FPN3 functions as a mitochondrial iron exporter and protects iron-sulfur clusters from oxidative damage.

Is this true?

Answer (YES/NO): NO